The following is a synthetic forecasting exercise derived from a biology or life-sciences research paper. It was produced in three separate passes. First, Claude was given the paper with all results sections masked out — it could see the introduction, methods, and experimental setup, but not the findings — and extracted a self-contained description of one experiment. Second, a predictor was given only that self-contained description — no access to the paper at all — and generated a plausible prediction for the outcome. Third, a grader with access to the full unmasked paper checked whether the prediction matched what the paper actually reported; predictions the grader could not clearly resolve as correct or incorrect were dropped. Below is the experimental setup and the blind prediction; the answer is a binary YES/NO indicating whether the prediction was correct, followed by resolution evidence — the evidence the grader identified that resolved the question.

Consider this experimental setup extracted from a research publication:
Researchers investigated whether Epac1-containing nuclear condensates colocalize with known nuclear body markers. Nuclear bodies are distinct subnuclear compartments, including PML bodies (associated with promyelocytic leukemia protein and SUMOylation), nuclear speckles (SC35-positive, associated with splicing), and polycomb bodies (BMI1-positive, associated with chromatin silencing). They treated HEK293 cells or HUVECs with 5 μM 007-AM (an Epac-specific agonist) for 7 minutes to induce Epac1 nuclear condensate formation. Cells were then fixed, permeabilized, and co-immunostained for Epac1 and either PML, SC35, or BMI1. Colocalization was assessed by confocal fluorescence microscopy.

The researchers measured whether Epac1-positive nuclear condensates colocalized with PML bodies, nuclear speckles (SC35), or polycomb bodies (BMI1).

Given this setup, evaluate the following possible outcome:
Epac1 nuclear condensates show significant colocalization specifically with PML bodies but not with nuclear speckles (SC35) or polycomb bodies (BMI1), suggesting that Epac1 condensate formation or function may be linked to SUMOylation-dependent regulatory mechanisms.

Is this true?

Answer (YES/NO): NO